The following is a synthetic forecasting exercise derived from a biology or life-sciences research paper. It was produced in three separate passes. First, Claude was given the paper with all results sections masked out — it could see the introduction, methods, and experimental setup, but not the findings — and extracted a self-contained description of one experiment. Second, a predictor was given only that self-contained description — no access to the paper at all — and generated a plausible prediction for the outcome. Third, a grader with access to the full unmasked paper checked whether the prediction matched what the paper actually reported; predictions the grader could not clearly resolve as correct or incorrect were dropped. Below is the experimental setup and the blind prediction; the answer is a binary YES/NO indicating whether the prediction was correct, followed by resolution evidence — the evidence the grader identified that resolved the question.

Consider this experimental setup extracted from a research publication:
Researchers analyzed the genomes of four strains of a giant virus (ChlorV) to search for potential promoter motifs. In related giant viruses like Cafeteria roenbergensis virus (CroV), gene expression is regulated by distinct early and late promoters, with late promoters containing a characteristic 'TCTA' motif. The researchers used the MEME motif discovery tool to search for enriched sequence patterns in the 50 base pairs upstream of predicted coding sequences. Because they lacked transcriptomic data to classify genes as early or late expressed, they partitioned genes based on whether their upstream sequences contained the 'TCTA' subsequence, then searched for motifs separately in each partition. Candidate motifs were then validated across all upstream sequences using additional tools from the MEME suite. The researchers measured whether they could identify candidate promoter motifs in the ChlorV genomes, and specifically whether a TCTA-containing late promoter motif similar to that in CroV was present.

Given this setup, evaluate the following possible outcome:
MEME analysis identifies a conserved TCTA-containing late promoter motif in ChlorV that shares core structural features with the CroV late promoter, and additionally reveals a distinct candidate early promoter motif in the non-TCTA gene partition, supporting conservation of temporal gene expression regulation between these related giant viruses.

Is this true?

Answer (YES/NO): YES